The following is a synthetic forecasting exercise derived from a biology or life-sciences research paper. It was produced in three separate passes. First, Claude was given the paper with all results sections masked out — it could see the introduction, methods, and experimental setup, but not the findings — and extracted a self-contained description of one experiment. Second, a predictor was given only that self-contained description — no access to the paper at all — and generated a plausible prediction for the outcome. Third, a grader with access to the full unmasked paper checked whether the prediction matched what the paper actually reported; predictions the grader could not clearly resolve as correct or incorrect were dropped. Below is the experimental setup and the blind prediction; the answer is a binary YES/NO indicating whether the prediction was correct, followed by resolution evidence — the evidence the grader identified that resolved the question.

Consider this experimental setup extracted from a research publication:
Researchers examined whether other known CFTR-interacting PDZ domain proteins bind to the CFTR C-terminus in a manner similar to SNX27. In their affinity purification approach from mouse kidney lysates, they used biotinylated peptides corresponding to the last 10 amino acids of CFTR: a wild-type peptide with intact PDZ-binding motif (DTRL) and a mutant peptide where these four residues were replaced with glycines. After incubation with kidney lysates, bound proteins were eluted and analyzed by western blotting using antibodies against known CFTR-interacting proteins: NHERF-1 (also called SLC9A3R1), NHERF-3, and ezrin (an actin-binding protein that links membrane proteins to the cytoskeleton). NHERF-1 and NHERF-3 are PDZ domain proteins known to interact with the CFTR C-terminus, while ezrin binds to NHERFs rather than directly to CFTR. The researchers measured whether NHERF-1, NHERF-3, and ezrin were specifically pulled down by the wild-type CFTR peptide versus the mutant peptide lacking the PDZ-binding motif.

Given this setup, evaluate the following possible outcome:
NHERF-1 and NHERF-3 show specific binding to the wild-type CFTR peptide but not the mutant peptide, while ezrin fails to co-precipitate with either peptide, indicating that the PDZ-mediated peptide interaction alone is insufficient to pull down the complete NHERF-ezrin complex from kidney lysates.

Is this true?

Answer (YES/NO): NO